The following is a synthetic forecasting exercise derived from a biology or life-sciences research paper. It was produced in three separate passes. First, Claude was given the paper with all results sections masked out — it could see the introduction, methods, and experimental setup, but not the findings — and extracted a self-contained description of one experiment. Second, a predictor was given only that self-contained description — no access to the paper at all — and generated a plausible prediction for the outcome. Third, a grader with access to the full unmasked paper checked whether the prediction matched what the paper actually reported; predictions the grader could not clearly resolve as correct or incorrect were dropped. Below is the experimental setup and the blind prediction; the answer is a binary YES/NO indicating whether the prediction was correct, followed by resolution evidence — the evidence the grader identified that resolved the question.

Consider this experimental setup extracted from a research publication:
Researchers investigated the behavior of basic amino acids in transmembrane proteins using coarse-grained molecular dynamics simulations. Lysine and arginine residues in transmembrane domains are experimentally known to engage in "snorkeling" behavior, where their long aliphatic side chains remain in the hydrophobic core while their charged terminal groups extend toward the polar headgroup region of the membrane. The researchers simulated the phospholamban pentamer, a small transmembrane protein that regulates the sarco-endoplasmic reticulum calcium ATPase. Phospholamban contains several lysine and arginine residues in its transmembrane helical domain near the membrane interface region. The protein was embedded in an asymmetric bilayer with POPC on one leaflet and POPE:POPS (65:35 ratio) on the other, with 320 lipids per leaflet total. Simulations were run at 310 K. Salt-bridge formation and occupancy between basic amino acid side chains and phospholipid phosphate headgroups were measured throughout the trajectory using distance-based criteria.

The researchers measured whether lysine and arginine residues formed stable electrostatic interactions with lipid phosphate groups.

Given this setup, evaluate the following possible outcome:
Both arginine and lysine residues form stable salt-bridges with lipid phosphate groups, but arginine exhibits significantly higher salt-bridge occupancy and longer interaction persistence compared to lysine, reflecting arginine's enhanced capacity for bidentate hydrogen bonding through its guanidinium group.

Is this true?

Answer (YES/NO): NO